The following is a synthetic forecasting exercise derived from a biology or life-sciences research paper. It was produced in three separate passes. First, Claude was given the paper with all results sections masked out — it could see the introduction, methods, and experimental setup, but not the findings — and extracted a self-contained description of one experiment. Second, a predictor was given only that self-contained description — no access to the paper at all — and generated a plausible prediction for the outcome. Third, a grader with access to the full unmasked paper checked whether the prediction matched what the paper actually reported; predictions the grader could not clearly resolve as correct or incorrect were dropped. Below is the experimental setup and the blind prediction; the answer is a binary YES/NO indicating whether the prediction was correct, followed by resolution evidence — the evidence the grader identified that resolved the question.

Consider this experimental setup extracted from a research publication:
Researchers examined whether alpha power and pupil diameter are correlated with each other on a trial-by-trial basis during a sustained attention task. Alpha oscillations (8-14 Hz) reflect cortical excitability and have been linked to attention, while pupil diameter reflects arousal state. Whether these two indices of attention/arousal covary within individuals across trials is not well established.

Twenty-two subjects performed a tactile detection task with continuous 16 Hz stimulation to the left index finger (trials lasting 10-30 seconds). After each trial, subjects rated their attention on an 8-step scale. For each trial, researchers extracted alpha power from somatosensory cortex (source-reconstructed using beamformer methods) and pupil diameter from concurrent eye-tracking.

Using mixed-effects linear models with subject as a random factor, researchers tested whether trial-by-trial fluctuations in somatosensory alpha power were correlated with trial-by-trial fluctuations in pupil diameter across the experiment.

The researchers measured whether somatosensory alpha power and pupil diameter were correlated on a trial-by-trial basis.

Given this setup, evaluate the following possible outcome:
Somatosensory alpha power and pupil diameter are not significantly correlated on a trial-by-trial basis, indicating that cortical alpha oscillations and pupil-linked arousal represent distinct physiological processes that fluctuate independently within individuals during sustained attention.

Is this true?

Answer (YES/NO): NO